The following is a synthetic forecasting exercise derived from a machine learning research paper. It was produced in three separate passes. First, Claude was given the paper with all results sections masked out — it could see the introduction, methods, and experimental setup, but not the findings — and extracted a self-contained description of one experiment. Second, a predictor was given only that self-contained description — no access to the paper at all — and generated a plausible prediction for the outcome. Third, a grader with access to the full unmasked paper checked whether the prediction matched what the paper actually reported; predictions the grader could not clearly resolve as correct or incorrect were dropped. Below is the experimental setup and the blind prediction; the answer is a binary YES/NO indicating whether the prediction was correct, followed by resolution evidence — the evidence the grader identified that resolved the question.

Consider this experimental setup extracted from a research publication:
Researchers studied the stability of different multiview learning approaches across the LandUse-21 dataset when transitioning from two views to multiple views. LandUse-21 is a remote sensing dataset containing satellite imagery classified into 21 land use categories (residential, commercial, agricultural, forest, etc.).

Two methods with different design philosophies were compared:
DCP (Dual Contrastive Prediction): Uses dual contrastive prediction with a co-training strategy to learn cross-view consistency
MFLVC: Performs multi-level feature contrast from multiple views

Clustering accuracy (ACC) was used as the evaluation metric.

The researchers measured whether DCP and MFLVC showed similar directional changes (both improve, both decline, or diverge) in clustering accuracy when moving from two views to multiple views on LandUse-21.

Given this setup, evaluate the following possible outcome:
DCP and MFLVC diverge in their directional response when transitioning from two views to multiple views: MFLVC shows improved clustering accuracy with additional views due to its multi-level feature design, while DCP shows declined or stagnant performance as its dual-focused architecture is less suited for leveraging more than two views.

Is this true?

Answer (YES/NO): NO